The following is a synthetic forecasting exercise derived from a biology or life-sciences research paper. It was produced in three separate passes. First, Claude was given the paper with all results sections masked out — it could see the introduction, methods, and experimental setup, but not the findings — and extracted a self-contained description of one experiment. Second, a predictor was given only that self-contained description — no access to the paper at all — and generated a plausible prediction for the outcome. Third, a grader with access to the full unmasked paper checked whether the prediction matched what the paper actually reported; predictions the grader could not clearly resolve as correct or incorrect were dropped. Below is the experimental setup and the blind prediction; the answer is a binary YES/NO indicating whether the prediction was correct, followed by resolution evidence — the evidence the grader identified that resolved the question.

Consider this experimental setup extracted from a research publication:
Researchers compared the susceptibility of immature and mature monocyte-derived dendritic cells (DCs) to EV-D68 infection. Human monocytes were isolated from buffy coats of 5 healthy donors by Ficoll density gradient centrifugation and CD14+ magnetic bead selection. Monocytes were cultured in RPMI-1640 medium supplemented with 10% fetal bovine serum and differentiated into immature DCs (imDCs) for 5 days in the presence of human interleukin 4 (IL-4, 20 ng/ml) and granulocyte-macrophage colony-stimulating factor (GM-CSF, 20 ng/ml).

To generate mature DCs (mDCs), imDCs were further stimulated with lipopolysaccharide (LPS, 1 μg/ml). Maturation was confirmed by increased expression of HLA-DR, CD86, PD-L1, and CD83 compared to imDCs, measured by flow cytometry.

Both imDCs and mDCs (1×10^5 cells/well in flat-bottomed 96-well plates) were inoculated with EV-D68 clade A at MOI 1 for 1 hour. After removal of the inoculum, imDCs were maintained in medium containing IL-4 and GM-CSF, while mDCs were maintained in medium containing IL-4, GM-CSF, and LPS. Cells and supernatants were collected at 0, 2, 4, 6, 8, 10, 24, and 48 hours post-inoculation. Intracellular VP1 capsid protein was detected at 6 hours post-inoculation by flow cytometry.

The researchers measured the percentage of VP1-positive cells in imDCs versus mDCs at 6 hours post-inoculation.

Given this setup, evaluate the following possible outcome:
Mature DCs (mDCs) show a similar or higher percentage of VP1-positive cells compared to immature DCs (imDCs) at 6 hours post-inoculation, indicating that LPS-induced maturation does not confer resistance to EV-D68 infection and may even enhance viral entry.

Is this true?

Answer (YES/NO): NO